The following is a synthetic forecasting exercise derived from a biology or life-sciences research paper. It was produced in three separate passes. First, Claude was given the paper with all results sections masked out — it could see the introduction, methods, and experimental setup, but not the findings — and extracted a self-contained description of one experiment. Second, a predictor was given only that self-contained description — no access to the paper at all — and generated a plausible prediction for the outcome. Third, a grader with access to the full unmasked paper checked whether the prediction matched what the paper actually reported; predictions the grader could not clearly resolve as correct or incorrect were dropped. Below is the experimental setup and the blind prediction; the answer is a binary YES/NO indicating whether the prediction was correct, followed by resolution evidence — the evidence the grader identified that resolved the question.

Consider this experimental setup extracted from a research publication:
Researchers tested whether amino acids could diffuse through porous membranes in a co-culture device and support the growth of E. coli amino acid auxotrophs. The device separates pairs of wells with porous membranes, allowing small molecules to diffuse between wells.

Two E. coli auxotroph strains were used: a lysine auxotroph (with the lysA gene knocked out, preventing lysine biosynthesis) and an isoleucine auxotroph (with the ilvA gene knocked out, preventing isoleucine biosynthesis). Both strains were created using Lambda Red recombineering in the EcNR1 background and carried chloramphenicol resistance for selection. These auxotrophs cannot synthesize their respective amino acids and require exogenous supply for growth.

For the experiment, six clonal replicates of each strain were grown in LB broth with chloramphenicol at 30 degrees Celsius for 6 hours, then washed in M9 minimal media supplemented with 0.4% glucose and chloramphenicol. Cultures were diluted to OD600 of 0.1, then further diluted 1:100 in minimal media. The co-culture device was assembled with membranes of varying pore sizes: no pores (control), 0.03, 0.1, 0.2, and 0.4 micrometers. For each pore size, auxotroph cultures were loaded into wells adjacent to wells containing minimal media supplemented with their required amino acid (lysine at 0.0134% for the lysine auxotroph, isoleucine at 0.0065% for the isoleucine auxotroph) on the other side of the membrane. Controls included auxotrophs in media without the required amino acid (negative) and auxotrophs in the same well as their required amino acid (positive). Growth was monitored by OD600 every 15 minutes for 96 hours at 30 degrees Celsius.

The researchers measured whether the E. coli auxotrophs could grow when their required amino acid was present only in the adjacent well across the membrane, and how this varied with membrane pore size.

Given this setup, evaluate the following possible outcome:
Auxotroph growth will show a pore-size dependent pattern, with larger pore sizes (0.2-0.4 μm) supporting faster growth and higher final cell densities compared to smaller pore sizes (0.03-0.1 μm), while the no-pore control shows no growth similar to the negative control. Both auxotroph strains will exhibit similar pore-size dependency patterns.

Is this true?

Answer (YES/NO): NO